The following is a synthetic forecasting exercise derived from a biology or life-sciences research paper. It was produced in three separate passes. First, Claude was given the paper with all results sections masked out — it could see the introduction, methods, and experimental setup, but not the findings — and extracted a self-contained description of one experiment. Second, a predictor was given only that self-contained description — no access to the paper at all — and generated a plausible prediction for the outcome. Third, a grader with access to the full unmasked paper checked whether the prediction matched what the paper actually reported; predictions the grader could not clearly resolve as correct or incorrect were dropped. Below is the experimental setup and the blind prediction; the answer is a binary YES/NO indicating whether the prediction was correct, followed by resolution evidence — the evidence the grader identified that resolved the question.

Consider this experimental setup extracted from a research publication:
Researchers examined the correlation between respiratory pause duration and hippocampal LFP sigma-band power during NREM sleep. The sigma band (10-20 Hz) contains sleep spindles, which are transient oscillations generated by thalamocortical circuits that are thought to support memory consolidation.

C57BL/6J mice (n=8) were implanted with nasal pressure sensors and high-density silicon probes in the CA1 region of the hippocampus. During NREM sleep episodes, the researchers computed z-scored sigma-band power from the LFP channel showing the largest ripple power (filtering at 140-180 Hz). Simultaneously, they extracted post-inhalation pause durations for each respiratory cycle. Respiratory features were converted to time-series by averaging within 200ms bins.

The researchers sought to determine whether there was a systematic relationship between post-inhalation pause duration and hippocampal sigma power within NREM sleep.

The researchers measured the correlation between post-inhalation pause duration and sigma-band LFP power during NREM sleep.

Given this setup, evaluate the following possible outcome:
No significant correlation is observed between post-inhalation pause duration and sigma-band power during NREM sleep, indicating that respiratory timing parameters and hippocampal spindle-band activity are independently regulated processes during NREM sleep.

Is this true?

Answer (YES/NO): NO